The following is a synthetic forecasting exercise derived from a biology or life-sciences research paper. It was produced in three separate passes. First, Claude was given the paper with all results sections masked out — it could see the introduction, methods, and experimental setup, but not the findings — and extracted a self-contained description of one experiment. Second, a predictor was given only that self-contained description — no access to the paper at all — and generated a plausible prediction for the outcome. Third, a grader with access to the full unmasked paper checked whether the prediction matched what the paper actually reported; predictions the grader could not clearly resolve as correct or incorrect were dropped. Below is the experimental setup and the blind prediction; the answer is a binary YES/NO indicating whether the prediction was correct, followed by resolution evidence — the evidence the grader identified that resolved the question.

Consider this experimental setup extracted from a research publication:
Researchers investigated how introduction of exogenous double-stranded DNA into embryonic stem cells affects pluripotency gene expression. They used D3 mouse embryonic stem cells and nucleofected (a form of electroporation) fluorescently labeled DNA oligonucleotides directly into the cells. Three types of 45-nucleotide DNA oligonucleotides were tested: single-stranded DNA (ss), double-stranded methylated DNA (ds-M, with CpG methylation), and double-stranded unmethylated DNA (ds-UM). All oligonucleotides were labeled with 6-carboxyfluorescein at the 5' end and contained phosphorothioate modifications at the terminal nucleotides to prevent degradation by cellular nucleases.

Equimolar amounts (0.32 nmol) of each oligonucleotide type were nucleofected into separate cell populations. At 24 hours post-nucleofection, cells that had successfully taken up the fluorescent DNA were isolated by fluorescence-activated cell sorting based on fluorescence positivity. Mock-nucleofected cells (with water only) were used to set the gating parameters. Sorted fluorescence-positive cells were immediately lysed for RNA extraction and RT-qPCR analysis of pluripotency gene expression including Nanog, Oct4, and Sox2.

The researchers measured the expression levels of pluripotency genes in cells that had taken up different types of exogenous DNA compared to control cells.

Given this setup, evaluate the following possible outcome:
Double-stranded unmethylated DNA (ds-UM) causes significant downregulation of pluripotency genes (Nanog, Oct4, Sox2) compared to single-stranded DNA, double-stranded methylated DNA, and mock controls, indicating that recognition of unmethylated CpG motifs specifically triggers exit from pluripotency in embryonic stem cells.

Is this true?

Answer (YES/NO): NO